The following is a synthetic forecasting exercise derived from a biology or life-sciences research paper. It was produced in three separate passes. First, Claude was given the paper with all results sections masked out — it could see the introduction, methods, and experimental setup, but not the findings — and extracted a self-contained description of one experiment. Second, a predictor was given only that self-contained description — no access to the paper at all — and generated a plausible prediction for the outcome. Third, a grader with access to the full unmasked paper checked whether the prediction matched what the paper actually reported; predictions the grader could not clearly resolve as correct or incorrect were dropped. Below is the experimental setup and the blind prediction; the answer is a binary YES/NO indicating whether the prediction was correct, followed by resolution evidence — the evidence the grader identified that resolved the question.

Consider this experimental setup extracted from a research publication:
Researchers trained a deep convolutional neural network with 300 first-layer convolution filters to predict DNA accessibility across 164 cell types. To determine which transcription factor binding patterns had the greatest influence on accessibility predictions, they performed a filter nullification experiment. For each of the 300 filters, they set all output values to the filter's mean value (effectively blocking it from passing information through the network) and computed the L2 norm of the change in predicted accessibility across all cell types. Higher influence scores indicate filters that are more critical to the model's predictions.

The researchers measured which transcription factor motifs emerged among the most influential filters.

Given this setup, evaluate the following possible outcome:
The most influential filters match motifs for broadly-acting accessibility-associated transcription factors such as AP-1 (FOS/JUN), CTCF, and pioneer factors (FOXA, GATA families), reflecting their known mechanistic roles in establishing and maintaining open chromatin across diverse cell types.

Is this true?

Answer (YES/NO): NO